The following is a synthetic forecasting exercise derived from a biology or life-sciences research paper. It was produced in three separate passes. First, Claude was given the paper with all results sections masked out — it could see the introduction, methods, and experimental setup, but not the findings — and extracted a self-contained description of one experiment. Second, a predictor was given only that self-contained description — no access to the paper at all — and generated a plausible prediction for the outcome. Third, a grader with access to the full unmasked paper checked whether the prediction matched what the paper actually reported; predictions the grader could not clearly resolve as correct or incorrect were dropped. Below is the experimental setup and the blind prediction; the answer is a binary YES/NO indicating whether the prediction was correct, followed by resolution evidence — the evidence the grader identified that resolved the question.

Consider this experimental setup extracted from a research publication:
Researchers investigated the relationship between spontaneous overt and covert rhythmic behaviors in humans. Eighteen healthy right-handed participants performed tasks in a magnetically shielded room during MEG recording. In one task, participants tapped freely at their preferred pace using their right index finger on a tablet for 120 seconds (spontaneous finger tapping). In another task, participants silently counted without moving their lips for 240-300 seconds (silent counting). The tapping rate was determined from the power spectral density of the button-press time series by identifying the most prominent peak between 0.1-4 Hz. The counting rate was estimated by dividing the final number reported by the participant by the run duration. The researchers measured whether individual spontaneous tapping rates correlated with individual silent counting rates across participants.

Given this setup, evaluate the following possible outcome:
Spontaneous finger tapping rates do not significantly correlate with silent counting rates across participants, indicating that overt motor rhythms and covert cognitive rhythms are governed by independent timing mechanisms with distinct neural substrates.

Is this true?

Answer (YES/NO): YES